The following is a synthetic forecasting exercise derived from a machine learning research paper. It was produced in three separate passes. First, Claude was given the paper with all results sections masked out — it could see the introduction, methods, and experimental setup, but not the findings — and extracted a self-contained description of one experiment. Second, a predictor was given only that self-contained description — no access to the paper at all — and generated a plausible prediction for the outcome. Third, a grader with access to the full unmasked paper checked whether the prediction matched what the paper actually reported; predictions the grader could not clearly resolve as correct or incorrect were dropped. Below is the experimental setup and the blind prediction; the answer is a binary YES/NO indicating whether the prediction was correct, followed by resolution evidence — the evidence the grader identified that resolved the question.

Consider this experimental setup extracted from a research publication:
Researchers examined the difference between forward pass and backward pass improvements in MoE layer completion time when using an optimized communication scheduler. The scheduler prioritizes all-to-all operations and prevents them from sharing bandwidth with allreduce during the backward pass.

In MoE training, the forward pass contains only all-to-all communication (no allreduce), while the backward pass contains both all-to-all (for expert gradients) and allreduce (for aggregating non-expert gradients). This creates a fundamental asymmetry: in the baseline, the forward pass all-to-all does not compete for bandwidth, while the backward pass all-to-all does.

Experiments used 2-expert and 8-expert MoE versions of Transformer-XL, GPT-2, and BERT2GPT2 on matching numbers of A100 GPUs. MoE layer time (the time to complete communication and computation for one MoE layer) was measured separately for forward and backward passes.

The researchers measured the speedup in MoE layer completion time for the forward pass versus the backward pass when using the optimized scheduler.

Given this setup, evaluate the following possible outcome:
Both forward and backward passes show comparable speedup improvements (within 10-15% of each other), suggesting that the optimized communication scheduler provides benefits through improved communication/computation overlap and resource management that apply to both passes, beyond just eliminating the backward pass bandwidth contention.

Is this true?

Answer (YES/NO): NO